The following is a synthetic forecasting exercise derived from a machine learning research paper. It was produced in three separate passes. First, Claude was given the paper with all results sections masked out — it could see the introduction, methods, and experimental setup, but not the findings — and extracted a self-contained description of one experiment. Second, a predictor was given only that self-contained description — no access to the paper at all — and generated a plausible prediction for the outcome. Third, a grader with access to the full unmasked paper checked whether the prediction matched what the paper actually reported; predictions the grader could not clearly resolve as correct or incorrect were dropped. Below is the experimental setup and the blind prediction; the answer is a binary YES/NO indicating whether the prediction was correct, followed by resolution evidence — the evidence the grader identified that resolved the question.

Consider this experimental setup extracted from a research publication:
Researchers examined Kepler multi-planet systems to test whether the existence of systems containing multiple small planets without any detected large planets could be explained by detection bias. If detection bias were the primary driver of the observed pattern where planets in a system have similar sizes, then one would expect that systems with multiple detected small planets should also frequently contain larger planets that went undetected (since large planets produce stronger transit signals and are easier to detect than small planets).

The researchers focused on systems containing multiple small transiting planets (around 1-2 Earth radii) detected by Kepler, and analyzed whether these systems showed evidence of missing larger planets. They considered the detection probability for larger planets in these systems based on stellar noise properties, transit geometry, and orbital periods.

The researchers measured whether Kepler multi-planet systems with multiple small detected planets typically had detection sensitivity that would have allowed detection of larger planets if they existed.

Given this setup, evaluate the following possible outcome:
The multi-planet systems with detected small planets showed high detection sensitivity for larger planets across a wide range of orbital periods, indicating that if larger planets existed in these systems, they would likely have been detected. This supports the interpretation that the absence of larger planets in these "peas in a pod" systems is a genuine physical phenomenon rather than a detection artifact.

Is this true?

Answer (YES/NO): YES